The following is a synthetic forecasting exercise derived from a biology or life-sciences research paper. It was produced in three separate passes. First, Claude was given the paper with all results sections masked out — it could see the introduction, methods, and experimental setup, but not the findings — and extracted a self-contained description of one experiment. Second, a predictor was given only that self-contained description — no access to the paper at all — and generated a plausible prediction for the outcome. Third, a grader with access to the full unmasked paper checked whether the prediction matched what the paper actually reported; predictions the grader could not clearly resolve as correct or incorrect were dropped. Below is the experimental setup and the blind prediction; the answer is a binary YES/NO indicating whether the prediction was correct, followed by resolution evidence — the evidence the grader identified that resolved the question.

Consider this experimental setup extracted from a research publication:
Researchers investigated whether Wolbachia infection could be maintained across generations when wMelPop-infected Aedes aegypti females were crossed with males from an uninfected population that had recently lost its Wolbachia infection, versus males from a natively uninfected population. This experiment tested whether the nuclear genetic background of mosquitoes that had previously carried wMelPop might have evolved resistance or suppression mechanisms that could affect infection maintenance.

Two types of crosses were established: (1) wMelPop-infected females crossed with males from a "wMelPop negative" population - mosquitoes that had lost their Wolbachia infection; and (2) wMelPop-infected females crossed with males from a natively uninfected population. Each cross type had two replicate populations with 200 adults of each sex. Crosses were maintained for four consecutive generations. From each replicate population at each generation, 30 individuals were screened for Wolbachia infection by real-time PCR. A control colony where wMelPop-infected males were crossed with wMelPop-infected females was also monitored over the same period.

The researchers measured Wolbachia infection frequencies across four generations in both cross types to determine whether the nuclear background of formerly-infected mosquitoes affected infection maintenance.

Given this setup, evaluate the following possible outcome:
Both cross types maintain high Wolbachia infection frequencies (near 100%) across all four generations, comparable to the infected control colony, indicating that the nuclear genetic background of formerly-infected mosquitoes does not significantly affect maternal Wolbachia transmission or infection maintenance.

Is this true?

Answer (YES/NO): NO